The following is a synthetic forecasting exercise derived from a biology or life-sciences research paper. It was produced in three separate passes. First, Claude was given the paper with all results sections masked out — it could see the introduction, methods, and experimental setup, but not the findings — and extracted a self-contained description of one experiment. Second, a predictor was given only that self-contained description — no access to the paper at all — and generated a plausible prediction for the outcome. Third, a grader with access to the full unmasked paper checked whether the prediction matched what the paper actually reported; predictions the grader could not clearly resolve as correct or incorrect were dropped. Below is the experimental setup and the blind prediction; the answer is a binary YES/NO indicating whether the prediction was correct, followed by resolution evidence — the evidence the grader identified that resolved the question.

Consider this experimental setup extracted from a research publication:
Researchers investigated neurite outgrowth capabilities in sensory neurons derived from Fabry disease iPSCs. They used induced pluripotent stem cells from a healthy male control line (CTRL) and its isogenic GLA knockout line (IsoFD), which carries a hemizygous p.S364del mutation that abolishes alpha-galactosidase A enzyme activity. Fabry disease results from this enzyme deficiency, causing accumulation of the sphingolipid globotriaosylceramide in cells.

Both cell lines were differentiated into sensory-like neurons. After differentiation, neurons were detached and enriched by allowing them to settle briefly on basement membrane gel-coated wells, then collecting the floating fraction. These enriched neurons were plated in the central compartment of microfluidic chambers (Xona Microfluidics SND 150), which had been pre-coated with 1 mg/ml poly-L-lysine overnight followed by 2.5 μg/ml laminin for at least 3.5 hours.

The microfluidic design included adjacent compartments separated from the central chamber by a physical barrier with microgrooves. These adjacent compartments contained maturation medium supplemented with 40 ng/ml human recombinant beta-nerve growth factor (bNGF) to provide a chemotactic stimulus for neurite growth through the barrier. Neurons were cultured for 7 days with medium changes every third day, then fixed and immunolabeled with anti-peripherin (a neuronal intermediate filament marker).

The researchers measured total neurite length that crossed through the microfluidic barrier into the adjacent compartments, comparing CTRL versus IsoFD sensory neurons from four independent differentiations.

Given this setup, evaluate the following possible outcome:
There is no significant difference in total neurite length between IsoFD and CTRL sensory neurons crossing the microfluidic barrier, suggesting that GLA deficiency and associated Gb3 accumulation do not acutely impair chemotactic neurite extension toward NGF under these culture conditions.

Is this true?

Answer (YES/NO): YES